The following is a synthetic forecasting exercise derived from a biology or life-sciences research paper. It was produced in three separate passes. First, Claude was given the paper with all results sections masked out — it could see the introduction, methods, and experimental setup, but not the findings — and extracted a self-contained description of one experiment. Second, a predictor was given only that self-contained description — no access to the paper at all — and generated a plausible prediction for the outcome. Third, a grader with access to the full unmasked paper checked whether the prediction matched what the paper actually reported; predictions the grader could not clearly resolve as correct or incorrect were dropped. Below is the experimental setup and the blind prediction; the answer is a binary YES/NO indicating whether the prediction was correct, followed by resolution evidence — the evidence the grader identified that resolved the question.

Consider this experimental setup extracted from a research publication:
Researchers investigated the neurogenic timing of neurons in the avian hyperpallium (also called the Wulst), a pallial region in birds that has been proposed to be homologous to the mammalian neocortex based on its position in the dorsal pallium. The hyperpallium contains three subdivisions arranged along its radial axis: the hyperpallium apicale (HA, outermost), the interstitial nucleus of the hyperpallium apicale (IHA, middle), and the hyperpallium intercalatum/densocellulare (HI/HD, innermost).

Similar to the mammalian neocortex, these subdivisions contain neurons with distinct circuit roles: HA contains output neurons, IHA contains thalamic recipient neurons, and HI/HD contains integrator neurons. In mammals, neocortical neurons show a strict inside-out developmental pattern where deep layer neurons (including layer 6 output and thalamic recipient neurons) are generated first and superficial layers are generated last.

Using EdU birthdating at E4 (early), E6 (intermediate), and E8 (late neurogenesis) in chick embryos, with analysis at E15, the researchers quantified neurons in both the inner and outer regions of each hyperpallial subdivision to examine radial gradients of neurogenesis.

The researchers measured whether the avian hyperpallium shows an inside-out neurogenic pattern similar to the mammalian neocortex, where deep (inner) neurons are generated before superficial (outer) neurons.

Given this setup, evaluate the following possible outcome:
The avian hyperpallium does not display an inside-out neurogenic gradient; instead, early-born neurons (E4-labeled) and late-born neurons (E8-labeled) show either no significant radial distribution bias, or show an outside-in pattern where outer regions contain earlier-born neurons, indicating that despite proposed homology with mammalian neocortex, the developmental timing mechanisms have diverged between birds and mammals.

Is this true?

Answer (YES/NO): YES